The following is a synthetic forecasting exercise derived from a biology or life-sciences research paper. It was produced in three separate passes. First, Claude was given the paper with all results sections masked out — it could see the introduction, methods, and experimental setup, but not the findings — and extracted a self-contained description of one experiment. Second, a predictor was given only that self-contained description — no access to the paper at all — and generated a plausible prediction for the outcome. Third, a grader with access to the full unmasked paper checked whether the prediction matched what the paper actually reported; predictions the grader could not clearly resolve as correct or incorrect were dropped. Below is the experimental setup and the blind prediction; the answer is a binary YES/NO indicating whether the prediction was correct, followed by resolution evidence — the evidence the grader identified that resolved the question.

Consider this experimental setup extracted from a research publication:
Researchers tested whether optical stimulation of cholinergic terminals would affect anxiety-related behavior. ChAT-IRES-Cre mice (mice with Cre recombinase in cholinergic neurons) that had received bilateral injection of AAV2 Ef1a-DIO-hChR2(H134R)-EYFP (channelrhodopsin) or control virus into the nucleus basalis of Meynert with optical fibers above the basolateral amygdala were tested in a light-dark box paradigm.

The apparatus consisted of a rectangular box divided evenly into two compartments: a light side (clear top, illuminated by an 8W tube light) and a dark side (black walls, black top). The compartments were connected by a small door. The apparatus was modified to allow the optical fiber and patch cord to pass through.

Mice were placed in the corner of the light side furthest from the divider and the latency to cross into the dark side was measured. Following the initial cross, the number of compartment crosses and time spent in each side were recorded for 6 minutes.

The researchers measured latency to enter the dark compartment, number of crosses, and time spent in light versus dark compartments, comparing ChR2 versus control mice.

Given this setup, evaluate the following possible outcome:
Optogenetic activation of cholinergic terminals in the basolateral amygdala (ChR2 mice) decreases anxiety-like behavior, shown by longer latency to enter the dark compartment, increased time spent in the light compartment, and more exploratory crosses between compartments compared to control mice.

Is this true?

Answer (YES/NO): NO